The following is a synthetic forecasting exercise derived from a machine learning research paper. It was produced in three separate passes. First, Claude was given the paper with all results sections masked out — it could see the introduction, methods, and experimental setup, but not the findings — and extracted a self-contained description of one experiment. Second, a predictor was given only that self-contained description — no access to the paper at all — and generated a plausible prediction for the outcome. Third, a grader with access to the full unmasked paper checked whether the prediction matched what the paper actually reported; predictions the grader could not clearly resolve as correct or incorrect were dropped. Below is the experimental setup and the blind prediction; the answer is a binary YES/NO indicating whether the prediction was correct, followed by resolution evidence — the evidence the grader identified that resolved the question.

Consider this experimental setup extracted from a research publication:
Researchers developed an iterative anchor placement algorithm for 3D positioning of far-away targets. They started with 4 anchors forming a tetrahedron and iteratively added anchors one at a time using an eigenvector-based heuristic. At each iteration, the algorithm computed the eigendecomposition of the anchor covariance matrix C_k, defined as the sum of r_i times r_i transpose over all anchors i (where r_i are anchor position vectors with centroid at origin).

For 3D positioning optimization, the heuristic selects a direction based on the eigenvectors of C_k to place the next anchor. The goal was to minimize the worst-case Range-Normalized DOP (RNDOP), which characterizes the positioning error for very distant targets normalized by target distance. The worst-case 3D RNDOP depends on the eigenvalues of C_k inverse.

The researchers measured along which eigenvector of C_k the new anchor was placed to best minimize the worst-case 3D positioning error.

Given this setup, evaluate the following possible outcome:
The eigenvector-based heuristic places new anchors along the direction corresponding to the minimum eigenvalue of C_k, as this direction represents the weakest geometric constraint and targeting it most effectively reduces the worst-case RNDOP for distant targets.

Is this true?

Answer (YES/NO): YES